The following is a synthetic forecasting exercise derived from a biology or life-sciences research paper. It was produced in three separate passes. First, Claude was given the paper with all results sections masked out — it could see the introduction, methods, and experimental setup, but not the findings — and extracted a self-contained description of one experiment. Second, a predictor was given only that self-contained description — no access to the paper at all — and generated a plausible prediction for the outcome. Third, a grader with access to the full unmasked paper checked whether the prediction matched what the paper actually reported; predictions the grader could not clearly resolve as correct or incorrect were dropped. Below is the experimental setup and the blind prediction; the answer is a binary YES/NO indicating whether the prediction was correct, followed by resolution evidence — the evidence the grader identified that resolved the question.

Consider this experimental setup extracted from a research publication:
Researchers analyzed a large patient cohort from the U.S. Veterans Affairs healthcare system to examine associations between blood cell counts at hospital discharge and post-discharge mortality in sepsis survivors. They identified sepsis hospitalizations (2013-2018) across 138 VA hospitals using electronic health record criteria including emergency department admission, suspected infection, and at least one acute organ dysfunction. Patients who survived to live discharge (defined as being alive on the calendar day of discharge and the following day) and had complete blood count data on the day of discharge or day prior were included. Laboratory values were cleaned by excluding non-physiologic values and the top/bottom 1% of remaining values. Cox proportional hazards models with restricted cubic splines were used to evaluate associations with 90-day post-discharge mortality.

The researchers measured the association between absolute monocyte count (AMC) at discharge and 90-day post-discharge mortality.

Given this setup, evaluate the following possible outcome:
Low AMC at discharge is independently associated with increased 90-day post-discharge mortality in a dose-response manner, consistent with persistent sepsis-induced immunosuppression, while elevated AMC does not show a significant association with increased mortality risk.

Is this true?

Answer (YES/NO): NO